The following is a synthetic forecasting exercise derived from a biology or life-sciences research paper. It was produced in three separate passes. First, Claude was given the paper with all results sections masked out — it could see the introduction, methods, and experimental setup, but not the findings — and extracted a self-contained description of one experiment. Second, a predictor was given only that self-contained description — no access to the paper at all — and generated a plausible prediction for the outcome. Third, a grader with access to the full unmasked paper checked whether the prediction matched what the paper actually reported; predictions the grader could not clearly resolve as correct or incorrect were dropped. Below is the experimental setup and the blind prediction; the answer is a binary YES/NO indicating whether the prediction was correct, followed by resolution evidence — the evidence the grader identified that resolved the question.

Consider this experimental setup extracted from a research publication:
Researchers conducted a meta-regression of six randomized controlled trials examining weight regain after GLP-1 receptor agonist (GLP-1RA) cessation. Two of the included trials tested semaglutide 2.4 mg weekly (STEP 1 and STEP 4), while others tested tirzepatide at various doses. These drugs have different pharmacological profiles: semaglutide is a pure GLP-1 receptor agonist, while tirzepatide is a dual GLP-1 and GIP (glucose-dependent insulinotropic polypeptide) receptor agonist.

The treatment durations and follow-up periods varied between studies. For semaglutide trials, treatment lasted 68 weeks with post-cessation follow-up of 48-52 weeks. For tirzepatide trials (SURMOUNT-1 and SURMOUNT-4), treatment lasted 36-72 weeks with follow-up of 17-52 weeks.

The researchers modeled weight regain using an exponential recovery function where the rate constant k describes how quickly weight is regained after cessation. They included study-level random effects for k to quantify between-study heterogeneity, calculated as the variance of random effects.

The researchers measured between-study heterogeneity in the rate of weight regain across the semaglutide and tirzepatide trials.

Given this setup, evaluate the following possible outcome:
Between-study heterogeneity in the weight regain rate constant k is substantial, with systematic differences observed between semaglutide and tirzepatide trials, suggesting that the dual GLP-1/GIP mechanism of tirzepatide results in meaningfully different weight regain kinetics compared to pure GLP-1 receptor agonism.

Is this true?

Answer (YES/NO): NO